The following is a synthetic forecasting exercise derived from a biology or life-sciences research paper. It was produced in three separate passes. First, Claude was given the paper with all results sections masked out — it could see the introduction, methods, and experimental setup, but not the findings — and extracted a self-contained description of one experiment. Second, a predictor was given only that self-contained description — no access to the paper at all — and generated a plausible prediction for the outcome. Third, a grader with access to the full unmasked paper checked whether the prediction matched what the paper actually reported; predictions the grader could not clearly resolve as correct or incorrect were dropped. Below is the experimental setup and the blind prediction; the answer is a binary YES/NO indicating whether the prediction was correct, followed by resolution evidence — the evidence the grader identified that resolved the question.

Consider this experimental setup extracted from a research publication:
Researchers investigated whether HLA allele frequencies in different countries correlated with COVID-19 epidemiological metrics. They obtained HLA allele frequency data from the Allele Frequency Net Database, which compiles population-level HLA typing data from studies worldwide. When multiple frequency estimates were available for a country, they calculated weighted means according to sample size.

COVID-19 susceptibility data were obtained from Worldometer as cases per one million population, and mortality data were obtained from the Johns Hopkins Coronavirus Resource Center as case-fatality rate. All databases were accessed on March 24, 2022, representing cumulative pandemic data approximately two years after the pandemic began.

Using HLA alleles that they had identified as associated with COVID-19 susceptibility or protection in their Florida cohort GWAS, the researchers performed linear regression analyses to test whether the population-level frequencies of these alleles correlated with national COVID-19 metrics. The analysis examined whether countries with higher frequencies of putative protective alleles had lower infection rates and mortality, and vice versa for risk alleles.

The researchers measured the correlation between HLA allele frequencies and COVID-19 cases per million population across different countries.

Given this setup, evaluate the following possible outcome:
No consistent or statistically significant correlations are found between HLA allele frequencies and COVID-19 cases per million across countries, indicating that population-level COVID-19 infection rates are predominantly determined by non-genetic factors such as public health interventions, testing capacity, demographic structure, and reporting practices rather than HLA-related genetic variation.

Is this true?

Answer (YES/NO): NO